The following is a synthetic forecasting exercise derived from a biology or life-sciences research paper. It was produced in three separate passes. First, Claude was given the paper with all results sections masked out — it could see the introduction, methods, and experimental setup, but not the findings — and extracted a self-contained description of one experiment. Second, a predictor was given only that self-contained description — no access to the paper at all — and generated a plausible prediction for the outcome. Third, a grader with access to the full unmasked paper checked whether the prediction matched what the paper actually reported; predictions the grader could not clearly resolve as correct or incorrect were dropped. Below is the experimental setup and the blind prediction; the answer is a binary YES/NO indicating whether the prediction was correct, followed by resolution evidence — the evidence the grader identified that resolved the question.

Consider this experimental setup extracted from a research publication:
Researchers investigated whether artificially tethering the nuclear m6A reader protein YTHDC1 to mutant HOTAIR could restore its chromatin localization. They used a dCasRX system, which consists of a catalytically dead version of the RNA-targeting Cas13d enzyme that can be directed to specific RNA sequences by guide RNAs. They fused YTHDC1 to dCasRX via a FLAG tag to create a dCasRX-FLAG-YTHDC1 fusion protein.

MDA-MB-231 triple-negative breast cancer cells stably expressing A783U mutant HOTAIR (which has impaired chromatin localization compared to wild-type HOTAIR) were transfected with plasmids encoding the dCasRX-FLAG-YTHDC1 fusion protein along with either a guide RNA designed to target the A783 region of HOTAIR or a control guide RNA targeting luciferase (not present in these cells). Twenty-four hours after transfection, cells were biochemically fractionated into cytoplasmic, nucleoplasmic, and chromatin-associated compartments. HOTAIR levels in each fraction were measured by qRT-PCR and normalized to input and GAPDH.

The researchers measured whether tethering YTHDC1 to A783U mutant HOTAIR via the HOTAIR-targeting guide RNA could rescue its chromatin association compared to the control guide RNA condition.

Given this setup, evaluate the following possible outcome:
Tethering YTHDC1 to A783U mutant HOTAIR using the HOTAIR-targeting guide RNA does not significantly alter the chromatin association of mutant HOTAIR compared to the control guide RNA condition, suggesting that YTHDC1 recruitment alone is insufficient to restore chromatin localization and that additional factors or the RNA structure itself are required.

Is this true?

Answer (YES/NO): NO